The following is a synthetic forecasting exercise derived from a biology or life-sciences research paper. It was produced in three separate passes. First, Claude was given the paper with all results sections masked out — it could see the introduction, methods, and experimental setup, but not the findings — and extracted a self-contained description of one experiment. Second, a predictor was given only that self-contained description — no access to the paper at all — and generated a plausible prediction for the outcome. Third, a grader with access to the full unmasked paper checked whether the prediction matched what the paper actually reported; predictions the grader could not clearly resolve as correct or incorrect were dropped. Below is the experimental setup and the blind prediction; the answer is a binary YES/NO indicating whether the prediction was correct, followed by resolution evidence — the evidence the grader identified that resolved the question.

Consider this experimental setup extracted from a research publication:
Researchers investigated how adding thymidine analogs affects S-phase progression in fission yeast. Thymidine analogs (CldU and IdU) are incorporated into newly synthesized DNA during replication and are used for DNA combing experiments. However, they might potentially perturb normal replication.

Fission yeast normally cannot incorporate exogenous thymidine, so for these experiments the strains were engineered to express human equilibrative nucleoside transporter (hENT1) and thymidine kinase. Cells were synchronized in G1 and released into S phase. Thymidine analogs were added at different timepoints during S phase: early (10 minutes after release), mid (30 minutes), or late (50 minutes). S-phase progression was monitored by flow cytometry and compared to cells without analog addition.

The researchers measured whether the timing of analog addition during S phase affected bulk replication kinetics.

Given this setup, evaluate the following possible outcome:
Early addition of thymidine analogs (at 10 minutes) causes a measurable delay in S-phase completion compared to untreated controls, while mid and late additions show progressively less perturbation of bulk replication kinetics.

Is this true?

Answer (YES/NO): YES